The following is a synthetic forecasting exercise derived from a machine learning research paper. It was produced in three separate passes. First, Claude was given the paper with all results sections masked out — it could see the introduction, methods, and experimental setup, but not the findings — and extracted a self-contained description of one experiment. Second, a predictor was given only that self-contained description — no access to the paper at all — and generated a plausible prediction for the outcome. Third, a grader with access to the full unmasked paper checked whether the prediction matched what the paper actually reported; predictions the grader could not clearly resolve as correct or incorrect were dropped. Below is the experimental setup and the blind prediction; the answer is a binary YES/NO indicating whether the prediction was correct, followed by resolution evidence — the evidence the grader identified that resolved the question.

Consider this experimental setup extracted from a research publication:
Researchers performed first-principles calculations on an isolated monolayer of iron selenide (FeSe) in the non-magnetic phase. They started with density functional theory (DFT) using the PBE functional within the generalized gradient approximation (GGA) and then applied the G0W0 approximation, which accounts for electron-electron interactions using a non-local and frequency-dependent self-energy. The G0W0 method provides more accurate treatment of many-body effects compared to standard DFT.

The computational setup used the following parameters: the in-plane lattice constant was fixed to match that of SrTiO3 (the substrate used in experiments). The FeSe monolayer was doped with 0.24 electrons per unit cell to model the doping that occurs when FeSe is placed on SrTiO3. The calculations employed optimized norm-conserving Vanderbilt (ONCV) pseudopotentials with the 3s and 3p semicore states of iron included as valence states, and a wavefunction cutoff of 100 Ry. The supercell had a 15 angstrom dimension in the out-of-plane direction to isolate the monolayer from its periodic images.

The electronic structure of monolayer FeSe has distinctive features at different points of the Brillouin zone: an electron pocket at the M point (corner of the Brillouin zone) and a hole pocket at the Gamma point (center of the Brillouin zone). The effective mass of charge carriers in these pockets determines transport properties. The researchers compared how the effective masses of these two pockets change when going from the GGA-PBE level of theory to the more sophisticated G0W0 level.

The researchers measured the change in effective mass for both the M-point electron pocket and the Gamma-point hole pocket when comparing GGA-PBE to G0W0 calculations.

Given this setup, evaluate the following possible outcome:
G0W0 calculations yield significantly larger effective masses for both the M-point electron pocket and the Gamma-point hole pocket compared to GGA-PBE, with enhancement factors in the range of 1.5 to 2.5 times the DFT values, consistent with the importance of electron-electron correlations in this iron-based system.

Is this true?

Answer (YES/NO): NO